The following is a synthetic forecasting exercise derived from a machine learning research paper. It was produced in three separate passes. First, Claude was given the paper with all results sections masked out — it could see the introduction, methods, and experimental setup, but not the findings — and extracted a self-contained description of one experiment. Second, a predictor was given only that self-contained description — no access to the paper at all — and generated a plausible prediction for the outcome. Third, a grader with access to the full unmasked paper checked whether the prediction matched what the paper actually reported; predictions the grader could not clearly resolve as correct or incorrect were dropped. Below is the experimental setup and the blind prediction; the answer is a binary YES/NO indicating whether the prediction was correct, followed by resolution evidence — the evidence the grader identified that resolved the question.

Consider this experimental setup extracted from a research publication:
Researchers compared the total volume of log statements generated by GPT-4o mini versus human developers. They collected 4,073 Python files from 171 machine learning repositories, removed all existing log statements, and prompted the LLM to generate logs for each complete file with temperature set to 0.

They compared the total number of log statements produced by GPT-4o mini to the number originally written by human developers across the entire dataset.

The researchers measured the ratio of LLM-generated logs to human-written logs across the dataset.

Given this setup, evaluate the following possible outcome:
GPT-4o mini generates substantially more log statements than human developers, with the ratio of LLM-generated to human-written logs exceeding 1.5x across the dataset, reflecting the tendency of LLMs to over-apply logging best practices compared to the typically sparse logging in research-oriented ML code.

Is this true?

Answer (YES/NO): YES